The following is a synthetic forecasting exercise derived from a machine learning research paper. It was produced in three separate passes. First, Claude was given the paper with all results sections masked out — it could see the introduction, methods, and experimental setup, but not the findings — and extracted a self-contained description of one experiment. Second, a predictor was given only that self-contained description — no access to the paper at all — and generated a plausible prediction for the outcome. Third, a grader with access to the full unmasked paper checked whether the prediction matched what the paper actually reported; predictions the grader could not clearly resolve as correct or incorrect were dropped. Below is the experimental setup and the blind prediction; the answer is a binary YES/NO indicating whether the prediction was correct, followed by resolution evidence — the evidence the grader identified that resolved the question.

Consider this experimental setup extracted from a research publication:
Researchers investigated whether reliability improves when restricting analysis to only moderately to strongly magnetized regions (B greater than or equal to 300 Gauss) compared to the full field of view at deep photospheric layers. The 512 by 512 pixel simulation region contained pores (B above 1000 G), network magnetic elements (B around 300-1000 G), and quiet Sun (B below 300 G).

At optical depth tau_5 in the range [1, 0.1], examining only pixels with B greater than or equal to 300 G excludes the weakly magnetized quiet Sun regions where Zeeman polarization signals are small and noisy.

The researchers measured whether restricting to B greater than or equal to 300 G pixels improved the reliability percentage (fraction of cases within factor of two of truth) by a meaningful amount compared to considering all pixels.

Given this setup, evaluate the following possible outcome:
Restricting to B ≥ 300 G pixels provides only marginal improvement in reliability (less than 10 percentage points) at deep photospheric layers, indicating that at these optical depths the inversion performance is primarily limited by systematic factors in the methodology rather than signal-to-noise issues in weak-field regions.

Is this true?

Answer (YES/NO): NO